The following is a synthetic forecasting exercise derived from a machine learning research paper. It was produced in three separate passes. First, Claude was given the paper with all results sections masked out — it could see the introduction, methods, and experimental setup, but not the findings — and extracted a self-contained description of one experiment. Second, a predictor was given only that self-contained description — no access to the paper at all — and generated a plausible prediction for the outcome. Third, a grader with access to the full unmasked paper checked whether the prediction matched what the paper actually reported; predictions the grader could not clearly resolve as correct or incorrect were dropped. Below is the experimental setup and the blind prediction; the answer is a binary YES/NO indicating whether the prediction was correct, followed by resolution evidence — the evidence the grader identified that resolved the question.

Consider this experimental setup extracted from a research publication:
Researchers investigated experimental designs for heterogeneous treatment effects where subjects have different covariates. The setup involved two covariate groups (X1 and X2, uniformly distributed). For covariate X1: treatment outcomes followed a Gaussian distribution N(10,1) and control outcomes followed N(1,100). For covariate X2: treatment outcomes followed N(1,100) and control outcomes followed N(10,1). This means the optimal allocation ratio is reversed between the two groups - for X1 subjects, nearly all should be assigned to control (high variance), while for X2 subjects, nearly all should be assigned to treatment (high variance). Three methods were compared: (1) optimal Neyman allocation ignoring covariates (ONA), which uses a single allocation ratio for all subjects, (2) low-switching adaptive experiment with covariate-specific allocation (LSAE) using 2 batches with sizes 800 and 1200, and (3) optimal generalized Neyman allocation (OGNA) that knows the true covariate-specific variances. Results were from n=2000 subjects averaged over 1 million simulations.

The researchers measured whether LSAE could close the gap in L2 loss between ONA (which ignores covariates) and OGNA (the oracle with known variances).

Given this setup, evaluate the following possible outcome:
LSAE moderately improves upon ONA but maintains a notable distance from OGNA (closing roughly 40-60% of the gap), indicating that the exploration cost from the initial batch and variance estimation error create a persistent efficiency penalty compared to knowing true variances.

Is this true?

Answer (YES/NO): YES